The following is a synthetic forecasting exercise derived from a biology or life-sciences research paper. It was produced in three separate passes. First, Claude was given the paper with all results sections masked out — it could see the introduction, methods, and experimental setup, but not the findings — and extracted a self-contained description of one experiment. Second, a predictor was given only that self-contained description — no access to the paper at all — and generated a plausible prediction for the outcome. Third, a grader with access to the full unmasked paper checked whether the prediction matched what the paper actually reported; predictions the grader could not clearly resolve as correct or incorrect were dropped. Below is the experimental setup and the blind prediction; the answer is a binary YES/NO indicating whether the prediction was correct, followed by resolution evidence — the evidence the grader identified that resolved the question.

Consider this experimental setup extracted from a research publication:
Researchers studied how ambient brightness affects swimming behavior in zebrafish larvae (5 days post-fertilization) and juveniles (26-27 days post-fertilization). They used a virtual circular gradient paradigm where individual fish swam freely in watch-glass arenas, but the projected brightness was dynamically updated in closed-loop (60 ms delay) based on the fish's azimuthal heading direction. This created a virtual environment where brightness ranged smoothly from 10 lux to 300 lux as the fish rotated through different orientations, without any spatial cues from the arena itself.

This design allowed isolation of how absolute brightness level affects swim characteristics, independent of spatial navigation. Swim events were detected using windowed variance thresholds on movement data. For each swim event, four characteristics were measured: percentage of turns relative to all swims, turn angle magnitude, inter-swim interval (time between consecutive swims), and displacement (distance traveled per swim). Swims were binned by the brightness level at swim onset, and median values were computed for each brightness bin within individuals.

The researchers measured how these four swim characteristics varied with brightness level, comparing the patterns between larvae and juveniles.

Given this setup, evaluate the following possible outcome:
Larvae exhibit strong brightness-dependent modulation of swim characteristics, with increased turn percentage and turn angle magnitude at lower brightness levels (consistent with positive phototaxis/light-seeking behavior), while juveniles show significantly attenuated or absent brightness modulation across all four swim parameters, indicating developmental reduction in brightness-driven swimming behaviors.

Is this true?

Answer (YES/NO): NO